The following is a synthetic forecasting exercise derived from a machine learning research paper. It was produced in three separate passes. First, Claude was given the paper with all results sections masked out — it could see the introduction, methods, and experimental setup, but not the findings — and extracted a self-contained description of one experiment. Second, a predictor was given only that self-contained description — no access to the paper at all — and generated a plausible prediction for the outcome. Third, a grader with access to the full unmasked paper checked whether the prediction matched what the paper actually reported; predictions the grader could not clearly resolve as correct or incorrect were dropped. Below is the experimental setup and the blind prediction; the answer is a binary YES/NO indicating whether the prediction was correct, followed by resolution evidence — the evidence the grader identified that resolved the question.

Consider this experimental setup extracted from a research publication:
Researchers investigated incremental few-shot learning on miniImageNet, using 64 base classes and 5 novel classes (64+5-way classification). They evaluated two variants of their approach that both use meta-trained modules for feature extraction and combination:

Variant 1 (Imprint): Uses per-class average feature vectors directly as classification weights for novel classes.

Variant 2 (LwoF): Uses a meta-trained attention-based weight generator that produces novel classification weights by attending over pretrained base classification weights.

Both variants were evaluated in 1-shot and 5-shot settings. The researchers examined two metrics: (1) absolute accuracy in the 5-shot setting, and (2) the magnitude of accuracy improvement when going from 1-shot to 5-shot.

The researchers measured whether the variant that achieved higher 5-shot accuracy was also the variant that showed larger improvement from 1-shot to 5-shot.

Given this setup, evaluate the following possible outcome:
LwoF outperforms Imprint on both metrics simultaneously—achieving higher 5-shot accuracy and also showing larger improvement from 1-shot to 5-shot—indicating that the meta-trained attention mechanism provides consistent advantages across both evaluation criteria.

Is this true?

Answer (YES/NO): YES